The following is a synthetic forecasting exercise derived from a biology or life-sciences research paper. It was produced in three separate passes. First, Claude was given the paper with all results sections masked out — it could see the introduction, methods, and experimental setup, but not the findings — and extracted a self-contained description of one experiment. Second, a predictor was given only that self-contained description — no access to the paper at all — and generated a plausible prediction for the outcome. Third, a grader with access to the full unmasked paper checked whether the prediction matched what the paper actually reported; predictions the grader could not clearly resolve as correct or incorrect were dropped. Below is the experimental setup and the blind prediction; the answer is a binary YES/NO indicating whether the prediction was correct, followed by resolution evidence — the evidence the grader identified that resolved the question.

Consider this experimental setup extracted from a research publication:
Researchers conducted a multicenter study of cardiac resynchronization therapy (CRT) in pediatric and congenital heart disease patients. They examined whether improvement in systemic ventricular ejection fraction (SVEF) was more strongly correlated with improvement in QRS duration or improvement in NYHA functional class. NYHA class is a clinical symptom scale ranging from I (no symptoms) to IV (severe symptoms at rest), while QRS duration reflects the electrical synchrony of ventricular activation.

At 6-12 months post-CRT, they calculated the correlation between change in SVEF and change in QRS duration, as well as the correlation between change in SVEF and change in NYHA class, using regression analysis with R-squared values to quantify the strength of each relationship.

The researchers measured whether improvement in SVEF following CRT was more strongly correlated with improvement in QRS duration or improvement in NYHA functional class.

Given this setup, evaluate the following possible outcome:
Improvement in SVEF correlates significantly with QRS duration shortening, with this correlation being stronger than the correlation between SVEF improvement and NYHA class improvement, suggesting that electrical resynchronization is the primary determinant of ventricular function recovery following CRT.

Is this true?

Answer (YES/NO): NO